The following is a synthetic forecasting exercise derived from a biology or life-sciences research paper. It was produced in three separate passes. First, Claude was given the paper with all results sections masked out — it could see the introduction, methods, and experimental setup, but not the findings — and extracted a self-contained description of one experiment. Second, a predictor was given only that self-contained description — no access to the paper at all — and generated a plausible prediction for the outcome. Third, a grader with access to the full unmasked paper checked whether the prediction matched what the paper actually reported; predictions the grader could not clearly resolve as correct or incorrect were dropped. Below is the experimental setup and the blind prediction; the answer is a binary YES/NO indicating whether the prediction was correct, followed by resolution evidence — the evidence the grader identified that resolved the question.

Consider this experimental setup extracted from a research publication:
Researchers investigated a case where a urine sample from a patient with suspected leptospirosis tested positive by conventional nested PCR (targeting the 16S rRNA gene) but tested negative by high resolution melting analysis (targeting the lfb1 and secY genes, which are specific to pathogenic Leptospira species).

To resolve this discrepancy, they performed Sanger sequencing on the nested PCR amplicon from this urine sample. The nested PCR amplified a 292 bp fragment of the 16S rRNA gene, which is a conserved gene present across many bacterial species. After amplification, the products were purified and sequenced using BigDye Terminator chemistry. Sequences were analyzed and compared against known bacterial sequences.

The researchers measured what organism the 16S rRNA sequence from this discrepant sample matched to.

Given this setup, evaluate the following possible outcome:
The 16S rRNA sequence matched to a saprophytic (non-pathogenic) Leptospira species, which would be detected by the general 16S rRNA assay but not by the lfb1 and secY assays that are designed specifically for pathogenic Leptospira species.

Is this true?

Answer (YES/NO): NO